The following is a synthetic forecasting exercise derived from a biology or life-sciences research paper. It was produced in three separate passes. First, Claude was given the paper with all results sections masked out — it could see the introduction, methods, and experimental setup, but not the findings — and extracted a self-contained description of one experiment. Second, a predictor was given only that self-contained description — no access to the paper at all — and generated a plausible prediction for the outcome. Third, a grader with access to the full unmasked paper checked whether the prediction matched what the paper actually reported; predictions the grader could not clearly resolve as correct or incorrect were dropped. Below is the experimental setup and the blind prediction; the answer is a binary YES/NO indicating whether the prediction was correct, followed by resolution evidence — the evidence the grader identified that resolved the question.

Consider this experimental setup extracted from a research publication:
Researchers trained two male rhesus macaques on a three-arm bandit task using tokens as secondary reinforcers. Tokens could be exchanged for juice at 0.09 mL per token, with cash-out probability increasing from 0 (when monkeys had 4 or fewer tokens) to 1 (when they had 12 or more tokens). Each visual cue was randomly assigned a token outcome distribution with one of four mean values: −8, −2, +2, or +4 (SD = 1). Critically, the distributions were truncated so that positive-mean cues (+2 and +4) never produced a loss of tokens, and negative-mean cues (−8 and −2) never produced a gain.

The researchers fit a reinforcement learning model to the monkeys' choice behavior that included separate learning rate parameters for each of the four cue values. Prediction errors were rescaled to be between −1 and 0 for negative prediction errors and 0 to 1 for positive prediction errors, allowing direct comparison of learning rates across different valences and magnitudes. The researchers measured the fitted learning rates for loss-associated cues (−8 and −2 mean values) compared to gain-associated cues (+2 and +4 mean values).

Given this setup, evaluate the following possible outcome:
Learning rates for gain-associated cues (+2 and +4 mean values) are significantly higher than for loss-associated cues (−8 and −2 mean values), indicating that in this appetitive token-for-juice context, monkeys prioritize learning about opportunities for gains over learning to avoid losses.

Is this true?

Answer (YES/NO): NO